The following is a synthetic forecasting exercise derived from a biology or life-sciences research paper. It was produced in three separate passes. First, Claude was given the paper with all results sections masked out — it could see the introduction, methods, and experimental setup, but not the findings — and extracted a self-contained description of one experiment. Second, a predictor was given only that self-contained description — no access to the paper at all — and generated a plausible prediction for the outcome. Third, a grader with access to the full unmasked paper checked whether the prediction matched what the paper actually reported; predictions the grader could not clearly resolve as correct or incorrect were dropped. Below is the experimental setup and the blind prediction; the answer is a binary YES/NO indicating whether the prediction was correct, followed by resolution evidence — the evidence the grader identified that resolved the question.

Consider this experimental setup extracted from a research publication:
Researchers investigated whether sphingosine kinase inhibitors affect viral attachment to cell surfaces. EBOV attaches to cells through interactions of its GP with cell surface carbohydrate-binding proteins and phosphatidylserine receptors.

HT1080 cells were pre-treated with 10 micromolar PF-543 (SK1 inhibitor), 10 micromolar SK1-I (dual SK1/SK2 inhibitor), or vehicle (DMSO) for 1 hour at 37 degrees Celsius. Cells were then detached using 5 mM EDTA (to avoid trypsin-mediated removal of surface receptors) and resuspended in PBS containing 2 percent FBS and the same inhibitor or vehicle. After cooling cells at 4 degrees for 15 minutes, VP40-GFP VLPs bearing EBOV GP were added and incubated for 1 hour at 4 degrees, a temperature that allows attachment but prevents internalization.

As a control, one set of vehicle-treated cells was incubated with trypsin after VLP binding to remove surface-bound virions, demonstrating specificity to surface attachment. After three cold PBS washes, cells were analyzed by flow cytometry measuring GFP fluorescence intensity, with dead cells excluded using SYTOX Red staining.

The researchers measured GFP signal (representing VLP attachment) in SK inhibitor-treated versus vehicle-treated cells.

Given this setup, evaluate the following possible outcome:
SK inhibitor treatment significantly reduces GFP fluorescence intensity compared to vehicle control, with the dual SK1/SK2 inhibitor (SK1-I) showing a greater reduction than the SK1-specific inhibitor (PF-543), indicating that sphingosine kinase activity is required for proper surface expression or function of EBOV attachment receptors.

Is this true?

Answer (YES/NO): NO